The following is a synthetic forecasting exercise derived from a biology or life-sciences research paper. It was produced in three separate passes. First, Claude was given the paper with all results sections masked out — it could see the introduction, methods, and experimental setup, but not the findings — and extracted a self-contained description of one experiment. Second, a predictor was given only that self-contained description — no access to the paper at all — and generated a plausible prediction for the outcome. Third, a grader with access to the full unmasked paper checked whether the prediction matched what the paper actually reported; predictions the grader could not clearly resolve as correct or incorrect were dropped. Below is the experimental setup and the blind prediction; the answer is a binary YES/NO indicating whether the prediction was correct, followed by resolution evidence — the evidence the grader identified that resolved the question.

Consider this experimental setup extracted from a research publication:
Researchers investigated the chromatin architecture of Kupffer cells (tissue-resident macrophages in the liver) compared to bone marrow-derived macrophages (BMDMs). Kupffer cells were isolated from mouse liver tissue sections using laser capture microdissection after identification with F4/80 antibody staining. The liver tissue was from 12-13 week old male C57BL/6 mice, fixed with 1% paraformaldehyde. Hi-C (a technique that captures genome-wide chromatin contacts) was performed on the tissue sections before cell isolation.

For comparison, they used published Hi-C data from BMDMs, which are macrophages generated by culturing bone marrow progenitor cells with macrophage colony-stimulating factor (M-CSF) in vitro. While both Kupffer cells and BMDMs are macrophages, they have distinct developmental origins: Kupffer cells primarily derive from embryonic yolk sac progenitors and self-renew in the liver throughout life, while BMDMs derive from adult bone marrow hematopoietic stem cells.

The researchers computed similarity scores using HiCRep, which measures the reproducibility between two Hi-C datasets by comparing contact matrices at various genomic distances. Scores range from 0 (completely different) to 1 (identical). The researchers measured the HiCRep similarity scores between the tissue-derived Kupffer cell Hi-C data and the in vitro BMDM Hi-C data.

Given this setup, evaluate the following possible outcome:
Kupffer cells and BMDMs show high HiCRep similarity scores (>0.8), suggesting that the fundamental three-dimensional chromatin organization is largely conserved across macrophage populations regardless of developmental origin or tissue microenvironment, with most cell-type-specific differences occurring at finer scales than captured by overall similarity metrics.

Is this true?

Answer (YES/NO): NO